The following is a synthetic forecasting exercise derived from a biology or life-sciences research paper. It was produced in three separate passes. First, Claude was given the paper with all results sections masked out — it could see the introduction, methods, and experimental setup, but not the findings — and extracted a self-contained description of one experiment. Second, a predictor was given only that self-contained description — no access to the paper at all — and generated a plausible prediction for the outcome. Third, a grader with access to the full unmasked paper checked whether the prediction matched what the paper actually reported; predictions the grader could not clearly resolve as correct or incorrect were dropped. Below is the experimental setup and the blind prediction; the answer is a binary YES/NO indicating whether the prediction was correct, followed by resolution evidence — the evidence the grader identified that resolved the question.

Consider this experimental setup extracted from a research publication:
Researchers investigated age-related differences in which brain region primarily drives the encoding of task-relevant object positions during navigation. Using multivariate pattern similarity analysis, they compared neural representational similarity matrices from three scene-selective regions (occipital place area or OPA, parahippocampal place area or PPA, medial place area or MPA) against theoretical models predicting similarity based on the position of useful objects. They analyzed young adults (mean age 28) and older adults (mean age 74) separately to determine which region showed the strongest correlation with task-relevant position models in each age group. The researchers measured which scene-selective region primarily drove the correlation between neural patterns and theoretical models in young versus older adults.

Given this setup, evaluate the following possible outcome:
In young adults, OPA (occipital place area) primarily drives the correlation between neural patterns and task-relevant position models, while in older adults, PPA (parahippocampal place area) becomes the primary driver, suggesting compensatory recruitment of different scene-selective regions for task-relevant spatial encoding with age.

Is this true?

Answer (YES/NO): NO